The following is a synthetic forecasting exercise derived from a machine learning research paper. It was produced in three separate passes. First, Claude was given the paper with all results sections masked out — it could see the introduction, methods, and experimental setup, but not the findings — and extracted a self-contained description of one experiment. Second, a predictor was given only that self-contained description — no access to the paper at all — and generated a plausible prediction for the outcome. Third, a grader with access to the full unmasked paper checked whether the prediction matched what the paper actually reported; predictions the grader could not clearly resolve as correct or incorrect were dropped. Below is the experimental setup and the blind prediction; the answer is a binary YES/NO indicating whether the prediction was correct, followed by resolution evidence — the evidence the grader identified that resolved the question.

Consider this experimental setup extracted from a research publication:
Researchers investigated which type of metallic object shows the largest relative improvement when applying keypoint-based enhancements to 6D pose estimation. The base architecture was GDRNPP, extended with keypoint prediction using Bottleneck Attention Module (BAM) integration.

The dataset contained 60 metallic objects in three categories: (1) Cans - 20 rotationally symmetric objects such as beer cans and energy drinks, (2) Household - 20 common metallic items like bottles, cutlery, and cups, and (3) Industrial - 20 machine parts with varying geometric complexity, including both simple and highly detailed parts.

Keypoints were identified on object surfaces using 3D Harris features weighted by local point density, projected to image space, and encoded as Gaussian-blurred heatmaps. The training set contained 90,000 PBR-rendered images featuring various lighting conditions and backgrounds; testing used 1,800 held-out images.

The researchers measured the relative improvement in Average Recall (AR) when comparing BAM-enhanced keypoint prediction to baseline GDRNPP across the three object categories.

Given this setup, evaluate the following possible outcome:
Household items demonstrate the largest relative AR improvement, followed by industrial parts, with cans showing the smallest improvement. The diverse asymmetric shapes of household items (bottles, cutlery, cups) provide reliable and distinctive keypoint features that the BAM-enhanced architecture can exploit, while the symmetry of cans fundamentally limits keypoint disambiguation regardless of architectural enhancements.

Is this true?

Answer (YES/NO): NO